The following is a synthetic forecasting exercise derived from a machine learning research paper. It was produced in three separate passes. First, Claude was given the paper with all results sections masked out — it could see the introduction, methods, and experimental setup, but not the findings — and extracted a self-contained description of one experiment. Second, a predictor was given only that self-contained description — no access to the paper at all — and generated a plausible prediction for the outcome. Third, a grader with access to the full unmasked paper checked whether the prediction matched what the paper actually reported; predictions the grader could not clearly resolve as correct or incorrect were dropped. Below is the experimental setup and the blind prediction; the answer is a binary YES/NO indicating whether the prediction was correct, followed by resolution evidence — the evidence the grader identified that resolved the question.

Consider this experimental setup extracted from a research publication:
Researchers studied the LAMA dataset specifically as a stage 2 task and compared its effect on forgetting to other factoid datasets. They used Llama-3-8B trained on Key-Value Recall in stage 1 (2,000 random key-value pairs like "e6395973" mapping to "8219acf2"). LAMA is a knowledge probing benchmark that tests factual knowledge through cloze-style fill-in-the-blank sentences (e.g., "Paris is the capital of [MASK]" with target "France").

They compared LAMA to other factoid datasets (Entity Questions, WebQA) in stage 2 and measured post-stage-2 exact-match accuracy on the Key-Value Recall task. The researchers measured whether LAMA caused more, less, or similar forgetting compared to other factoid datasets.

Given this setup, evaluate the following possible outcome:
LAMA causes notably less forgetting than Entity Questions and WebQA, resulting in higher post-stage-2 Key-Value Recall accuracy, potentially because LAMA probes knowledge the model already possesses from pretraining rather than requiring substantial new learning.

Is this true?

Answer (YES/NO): NO